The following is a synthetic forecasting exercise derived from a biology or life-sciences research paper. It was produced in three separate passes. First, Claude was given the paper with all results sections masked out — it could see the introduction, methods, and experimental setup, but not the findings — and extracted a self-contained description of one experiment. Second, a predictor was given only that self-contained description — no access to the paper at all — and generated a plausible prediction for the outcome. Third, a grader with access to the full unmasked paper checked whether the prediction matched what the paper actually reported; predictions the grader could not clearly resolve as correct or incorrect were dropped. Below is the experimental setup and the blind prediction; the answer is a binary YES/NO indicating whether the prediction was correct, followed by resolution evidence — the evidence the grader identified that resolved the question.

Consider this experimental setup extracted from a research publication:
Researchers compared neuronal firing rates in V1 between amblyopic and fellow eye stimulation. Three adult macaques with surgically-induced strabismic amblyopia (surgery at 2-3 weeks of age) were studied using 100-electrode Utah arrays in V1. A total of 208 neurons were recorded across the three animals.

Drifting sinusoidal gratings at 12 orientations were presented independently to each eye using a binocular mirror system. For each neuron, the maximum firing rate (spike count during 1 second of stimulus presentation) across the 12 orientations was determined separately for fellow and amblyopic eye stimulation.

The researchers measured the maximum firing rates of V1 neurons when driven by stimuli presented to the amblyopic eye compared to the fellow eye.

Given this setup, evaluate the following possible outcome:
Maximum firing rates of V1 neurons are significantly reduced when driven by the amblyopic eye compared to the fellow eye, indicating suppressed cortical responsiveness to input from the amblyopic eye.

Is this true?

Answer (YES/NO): YES